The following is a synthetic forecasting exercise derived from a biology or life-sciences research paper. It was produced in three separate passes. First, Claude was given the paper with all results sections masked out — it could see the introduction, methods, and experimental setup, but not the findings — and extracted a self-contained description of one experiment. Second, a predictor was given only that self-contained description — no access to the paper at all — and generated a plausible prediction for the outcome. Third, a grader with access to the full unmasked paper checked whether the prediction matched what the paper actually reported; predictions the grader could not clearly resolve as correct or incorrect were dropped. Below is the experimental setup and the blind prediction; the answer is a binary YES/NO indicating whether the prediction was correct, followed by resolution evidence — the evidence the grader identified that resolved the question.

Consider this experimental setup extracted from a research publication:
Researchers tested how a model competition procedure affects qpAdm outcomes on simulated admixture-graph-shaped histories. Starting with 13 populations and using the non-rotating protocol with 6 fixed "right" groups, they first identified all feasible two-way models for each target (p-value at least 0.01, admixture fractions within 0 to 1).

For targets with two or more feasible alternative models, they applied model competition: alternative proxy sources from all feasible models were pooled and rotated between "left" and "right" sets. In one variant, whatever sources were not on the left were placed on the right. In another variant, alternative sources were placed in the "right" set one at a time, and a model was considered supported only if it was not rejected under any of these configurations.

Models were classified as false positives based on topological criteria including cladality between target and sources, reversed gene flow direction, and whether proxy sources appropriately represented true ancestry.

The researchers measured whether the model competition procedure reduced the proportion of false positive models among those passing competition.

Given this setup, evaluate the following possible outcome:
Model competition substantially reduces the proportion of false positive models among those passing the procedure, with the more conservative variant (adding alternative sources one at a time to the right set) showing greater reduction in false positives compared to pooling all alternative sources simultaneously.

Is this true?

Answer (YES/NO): NO